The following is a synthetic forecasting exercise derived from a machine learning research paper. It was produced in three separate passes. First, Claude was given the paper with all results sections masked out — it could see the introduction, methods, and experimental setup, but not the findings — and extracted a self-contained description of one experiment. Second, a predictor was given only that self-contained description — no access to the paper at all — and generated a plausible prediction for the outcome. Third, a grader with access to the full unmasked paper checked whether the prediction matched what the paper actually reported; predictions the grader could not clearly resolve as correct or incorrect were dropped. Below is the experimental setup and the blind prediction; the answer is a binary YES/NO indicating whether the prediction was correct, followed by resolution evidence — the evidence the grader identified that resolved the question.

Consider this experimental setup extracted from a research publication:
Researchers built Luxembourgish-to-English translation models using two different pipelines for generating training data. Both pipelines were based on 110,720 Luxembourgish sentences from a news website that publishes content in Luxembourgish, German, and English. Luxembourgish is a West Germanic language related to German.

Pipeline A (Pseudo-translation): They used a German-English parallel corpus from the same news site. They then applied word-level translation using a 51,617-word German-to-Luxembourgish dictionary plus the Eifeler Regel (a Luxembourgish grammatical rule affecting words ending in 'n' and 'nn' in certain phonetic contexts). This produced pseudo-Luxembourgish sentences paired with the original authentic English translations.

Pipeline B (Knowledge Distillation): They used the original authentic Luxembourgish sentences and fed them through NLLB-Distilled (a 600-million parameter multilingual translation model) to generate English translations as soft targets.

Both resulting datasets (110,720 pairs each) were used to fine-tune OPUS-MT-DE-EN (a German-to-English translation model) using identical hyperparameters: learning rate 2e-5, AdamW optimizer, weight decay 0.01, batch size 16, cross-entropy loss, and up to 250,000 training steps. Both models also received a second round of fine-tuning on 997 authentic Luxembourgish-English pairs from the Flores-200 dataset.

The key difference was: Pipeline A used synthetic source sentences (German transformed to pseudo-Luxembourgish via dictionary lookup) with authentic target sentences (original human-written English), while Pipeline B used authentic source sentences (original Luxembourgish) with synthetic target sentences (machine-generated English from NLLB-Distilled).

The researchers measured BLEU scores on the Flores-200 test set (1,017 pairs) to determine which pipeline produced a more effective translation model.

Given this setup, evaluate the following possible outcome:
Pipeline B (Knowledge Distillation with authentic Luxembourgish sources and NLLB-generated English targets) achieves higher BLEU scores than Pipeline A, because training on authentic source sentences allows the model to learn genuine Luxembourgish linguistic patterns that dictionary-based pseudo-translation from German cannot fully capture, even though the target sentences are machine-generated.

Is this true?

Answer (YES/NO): YES